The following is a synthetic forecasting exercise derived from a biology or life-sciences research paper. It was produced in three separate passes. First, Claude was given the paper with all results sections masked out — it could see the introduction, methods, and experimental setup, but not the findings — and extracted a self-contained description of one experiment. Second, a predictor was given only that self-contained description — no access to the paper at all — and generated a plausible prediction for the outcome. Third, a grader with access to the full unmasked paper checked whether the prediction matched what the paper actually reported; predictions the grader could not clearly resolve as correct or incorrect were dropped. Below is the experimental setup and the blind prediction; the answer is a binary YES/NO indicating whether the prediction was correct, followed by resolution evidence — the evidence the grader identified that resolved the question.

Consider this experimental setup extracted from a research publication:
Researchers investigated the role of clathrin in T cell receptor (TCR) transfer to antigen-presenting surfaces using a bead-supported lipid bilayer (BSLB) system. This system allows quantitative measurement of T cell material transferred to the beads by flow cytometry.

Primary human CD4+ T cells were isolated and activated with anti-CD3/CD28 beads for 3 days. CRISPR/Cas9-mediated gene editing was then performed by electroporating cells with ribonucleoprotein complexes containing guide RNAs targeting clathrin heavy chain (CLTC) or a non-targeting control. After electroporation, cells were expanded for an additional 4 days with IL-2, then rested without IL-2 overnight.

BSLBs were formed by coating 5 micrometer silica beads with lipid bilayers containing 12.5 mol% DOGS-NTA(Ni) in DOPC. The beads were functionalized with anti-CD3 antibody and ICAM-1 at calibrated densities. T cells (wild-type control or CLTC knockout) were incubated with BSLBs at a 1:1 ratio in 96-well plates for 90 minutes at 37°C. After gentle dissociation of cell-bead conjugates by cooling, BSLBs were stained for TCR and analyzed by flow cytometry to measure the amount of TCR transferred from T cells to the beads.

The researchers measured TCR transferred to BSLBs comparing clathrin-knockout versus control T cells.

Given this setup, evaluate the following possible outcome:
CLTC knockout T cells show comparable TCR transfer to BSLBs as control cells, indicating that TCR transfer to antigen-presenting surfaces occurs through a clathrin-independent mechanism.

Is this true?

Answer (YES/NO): NO